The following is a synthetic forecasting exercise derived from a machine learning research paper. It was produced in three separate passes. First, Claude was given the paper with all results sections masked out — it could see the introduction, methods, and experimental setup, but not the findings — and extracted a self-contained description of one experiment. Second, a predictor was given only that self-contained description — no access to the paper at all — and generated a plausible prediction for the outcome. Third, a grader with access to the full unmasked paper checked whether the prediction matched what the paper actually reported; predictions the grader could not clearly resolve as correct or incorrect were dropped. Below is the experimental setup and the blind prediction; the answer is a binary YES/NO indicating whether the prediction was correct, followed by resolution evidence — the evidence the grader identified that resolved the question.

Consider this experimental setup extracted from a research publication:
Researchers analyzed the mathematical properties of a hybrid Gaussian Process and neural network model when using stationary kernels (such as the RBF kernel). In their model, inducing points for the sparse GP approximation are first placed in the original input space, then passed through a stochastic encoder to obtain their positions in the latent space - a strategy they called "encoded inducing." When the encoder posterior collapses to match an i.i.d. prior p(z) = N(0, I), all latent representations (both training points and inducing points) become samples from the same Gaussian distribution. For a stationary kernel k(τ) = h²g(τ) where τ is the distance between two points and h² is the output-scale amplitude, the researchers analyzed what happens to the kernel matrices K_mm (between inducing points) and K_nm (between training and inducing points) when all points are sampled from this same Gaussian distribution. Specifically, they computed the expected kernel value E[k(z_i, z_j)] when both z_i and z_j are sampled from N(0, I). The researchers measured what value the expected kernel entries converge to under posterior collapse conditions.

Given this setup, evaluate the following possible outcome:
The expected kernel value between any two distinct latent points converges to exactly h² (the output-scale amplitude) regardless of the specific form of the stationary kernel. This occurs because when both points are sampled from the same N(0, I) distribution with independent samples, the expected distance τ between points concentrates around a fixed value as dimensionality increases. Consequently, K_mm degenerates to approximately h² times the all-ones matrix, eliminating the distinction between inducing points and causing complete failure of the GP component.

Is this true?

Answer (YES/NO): NO